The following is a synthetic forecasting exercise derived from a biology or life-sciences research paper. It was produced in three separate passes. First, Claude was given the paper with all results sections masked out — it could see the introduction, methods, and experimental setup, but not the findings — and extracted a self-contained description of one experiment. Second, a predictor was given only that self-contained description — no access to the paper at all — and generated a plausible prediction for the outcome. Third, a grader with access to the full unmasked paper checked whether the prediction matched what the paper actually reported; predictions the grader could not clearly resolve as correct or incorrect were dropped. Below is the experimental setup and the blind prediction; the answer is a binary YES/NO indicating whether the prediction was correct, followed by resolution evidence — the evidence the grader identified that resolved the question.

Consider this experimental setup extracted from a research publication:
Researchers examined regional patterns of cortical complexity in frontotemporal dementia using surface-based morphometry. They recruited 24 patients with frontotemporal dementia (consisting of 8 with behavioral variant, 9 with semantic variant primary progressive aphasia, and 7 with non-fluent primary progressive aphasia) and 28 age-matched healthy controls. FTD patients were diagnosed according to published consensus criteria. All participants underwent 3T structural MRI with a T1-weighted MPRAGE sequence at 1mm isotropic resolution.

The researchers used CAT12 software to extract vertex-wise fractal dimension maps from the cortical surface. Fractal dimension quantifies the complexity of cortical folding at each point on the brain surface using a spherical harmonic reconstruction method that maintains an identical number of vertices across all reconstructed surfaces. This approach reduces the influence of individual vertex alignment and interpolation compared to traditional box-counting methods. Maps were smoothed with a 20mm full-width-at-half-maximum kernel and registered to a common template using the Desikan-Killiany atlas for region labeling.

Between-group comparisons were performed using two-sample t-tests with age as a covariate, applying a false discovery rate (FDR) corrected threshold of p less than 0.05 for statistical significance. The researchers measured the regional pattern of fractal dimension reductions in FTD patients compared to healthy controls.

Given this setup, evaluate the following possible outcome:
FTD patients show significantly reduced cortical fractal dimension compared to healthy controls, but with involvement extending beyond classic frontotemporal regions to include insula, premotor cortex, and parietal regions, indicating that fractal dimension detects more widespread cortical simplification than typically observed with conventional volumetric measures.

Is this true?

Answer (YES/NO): NO